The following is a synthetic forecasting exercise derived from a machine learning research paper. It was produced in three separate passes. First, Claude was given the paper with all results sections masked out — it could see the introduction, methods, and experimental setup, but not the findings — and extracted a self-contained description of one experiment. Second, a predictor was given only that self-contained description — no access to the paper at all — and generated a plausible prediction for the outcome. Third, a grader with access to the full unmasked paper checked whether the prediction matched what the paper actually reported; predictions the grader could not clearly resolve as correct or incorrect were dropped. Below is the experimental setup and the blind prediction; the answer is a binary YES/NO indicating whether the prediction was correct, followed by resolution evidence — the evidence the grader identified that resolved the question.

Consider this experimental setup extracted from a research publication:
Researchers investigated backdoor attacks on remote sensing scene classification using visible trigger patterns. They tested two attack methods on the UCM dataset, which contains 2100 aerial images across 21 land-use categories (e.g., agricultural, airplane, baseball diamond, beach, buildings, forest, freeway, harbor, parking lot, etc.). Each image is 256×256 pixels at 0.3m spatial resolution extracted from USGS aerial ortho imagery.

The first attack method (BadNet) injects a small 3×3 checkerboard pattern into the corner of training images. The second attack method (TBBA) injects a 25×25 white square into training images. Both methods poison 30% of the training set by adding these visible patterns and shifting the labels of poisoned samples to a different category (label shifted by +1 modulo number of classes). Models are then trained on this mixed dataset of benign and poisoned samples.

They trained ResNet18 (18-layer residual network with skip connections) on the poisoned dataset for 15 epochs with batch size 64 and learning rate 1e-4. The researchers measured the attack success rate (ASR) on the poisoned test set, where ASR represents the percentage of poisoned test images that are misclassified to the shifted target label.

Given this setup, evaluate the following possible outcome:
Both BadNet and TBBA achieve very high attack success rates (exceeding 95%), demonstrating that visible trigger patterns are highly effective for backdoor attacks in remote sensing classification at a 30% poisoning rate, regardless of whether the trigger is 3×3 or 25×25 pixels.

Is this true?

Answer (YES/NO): NO